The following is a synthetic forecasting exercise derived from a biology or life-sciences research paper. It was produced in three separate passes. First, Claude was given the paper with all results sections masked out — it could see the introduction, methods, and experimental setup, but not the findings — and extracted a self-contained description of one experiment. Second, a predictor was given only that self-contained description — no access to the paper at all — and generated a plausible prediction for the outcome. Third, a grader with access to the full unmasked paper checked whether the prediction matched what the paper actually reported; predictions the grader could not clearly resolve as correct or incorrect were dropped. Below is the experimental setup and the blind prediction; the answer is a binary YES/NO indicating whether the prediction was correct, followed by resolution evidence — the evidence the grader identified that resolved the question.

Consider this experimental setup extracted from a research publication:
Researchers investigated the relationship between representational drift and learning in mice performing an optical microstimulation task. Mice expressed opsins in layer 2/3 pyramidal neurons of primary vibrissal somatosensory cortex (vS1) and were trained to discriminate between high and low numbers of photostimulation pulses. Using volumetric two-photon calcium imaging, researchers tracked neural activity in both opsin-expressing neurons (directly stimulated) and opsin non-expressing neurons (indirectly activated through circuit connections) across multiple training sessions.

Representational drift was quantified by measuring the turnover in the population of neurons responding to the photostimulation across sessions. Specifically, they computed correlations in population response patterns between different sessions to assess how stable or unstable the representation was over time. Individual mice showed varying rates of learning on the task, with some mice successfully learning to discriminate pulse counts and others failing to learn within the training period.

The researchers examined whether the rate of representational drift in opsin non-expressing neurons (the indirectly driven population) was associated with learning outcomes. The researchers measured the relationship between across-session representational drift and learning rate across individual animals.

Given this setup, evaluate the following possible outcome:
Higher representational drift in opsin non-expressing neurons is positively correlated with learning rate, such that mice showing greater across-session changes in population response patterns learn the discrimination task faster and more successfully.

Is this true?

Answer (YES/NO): NO